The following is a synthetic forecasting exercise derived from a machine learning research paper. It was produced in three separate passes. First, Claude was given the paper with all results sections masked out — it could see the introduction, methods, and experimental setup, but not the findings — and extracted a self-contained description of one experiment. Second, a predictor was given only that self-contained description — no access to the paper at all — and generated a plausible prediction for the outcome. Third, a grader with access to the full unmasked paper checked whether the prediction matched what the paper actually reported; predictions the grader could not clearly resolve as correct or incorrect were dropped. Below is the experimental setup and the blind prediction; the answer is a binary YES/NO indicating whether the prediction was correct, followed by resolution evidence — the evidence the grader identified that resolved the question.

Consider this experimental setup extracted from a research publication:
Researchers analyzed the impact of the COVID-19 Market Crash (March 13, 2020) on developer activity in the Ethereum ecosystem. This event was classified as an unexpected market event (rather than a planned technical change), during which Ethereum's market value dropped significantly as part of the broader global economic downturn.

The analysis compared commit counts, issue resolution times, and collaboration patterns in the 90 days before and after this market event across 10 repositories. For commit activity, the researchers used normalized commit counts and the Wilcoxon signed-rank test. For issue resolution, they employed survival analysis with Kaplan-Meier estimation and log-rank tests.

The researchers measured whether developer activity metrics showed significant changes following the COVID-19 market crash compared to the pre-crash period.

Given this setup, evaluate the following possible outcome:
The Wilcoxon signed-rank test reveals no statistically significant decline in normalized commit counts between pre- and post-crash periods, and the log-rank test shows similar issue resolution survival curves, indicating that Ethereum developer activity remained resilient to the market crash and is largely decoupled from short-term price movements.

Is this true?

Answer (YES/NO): NO